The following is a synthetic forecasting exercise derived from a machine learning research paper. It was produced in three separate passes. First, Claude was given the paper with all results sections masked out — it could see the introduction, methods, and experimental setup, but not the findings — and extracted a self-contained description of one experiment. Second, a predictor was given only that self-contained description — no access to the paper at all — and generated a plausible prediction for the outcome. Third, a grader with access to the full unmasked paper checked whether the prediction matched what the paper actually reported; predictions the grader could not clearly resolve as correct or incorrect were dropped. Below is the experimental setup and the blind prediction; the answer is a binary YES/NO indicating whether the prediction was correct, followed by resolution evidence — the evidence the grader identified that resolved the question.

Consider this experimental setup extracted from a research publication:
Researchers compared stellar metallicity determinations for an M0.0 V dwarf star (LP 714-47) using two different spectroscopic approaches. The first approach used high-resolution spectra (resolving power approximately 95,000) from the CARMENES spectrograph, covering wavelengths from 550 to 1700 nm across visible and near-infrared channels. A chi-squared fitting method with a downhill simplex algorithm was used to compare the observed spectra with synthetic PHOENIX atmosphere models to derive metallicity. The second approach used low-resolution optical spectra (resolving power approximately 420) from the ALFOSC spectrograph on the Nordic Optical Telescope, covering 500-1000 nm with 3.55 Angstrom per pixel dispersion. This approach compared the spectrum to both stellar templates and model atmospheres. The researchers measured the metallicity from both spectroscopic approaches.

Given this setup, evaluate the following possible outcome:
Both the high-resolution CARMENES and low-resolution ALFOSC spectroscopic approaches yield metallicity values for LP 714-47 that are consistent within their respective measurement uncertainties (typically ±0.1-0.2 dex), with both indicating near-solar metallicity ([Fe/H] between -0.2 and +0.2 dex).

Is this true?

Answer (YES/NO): NO